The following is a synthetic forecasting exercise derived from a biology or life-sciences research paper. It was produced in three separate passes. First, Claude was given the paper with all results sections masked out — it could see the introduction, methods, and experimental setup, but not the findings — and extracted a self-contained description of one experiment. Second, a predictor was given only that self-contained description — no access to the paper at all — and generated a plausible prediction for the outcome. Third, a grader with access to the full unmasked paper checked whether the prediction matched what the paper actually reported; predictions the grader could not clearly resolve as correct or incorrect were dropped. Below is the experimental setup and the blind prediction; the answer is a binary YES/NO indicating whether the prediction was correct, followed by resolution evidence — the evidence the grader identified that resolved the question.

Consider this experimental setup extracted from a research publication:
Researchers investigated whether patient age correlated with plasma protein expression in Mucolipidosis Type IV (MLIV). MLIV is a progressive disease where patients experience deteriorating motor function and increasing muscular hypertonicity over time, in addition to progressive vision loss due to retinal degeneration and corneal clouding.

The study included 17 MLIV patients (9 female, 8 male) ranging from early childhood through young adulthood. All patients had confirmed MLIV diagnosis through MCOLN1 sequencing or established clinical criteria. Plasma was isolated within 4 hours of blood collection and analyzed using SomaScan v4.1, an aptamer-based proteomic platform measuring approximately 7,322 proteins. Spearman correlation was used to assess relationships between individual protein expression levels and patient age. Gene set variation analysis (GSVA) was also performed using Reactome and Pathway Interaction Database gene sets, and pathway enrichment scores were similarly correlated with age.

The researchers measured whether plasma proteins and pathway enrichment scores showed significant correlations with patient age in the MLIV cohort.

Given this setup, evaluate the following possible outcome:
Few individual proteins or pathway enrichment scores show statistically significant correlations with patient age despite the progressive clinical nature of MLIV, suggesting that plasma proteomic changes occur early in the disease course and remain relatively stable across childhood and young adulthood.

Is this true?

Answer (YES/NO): NO